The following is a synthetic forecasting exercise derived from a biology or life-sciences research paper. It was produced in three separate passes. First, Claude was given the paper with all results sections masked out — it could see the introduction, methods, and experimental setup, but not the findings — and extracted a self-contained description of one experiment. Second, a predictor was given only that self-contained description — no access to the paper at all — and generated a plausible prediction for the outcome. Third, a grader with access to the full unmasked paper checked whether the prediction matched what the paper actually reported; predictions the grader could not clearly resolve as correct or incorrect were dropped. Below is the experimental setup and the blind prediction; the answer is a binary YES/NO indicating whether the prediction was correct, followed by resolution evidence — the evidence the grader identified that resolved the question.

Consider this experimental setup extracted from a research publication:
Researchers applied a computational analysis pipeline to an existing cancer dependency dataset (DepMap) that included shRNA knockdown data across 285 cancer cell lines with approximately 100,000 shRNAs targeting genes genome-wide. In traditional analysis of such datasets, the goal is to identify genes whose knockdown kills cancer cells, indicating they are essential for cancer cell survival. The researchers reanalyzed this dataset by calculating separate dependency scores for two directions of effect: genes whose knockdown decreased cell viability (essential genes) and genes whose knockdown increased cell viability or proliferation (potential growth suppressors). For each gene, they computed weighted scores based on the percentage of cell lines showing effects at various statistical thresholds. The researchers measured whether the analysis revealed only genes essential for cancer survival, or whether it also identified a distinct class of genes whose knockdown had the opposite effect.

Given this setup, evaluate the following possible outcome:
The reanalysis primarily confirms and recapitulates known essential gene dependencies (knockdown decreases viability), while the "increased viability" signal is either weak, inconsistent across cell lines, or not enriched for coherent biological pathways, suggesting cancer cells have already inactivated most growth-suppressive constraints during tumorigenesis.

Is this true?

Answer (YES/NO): NO